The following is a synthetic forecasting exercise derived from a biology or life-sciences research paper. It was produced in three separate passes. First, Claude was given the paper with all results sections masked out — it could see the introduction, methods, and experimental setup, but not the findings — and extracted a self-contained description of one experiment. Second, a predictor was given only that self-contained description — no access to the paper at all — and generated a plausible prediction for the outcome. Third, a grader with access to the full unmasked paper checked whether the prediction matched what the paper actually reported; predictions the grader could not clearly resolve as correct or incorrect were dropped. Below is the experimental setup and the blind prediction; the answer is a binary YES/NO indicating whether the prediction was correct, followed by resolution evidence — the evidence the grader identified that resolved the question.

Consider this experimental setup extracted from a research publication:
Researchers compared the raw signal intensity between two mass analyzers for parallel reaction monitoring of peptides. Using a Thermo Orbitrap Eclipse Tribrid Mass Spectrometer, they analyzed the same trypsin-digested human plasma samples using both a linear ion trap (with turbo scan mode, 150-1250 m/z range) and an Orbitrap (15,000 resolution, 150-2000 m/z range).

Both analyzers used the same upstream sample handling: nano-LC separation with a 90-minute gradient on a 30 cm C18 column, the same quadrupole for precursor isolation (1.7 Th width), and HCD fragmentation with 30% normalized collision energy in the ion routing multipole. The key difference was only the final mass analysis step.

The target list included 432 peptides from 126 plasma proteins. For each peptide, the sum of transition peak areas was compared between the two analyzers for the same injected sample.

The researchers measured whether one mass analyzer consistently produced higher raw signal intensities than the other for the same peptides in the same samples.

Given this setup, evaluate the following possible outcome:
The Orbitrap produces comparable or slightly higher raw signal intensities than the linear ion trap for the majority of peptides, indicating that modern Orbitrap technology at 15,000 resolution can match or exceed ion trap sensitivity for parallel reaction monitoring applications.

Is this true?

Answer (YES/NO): NO